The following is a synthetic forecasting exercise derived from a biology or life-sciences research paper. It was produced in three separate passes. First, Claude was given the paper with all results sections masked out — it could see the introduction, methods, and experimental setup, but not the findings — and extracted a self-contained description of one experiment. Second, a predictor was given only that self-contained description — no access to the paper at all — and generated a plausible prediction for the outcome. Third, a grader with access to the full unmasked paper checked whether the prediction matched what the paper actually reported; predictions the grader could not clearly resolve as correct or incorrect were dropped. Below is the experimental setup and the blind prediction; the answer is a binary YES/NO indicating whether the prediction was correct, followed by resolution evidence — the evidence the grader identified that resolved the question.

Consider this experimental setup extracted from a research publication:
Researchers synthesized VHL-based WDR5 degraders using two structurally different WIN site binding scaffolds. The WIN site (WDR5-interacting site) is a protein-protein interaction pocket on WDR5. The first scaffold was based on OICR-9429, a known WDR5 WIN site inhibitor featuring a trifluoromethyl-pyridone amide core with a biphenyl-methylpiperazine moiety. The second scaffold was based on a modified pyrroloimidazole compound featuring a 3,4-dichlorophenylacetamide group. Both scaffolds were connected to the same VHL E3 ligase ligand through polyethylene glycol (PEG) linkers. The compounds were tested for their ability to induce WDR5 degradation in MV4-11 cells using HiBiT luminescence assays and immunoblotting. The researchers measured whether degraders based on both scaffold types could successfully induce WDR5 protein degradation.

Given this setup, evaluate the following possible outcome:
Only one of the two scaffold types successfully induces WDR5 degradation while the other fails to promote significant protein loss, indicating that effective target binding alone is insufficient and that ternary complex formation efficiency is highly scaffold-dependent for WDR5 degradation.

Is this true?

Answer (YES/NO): NO